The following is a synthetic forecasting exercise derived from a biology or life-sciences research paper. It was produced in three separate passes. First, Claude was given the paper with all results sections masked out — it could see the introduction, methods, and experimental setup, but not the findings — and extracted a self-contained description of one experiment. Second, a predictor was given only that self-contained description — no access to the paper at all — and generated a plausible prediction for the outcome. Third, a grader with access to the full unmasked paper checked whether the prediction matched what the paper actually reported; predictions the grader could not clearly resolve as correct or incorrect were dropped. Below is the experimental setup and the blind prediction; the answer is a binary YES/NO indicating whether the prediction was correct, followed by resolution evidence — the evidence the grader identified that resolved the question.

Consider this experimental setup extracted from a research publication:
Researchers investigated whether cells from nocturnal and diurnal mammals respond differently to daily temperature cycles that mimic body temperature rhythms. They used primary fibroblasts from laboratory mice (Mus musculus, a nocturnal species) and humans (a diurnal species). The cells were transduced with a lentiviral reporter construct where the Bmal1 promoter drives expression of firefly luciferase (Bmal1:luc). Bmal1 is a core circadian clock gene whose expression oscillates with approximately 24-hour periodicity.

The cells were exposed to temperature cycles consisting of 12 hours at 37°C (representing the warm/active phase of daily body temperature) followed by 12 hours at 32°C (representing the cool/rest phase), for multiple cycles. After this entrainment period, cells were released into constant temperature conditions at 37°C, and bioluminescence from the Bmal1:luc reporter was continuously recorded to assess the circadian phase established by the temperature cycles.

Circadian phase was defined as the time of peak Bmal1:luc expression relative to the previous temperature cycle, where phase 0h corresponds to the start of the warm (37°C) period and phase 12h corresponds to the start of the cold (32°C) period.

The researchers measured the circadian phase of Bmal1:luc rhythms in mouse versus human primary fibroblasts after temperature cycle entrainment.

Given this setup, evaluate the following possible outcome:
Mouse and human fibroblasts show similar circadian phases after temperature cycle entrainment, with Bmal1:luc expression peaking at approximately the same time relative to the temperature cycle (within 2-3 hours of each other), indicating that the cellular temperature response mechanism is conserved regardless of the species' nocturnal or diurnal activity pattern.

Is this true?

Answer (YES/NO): NO